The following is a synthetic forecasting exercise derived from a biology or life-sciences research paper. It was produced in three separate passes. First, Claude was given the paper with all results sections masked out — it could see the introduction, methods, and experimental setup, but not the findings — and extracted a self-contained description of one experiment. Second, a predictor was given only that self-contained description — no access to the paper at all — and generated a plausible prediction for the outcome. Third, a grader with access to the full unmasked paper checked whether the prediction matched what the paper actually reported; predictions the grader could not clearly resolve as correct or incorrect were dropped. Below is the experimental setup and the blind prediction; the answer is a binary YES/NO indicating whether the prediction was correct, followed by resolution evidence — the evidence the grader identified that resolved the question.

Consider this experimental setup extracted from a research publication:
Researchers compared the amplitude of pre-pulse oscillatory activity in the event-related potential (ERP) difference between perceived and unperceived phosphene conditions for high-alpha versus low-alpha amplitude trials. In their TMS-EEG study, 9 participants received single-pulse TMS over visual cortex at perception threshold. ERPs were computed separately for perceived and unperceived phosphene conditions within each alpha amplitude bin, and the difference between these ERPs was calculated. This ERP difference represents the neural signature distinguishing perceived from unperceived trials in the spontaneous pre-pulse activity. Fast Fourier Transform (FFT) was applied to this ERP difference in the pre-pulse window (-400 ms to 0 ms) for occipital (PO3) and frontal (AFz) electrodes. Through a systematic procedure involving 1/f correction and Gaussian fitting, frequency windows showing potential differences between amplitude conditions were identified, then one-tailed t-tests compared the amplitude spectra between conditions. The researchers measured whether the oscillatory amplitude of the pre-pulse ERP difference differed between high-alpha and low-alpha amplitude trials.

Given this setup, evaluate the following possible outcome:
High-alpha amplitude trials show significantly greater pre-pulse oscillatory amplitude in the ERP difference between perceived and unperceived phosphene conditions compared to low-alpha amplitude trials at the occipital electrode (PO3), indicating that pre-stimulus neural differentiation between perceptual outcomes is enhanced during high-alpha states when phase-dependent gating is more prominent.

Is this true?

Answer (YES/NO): YES